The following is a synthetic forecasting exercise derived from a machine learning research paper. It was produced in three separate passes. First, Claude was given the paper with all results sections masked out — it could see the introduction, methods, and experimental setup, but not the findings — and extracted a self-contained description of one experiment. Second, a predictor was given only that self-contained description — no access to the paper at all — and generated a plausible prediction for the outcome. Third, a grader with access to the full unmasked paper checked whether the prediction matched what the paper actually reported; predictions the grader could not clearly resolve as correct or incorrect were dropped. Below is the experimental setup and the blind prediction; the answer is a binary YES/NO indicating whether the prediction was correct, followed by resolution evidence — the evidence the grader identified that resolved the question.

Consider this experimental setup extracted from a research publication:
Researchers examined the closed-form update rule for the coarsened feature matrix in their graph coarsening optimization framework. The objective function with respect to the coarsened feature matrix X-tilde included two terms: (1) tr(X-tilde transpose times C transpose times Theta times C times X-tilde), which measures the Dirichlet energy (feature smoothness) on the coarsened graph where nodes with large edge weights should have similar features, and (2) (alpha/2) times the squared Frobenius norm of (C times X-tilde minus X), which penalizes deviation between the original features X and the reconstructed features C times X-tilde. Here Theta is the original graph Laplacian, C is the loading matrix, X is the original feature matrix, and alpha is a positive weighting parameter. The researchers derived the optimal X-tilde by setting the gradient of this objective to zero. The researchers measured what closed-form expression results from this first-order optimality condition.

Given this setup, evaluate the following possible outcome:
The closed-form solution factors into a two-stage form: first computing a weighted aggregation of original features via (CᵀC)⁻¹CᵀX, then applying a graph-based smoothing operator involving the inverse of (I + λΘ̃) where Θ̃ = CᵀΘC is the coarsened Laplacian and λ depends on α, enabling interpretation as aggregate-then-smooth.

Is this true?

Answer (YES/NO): NO